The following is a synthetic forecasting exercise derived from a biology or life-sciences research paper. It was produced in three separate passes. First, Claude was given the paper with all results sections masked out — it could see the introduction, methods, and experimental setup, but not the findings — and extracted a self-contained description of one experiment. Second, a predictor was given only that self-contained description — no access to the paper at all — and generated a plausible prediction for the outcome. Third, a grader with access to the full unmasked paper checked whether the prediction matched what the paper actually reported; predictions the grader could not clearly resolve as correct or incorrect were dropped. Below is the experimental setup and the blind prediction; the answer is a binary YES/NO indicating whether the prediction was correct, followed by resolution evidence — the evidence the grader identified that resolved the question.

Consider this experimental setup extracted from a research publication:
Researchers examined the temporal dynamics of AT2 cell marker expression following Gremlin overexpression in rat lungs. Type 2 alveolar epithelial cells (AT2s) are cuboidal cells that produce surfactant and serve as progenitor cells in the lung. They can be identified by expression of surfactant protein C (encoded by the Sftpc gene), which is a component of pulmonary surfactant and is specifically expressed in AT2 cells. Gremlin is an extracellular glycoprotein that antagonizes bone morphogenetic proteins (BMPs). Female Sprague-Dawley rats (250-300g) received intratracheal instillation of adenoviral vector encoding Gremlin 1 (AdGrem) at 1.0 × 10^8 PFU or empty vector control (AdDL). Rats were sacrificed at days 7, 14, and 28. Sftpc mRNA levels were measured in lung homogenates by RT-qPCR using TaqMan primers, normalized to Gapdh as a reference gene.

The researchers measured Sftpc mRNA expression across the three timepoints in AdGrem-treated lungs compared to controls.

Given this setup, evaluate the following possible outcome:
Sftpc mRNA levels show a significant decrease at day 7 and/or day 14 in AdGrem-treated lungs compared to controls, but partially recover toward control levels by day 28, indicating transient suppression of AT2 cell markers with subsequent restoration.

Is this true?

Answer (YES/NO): NO